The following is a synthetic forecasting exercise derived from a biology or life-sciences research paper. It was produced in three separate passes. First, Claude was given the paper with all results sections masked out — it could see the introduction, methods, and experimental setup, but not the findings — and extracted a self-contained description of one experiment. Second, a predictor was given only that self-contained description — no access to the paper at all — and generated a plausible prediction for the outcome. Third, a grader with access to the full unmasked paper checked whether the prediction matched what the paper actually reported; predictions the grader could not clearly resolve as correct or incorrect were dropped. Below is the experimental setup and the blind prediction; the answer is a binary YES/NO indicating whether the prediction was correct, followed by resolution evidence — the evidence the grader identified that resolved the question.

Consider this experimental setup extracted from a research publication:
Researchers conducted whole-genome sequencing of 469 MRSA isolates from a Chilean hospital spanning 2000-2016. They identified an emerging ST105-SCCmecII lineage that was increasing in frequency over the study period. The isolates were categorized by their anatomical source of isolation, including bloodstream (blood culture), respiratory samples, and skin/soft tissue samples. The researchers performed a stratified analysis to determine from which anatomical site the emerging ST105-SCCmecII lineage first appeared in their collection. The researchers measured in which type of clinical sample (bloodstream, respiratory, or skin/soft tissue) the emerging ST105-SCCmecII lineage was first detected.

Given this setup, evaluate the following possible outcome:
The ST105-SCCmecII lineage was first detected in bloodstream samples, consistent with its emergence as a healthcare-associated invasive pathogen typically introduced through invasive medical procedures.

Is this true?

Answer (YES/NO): YES